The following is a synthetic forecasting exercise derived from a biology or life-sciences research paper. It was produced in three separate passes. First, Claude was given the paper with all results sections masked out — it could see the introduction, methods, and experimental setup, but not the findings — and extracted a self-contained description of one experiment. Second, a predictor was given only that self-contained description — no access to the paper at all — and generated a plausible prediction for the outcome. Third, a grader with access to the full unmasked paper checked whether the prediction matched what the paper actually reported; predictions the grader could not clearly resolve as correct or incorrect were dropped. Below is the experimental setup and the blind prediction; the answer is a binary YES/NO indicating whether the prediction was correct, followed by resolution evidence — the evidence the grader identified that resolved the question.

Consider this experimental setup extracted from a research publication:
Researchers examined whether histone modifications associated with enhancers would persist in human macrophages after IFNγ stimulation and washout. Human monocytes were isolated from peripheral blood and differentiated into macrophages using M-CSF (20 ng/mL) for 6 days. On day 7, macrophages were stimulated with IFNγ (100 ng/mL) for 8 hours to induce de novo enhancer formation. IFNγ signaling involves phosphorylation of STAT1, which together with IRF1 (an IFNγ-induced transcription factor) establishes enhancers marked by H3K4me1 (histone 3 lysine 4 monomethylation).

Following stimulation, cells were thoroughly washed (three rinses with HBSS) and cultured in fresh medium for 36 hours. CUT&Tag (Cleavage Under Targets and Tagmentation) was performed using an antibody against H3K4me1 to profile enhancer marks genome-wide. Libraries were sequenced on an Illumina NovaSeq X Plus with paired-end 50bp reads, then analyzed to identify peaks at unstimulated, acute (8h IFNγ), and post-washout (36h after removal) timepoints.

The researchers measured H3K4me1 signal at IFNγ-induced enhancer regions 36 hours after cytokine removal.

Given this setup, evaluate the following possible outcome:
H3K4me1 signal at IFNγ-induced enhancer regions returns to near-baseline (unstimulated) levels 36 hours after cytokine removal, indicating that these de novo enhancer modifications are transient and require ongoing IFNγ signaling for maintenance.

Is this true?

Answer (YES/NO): NO